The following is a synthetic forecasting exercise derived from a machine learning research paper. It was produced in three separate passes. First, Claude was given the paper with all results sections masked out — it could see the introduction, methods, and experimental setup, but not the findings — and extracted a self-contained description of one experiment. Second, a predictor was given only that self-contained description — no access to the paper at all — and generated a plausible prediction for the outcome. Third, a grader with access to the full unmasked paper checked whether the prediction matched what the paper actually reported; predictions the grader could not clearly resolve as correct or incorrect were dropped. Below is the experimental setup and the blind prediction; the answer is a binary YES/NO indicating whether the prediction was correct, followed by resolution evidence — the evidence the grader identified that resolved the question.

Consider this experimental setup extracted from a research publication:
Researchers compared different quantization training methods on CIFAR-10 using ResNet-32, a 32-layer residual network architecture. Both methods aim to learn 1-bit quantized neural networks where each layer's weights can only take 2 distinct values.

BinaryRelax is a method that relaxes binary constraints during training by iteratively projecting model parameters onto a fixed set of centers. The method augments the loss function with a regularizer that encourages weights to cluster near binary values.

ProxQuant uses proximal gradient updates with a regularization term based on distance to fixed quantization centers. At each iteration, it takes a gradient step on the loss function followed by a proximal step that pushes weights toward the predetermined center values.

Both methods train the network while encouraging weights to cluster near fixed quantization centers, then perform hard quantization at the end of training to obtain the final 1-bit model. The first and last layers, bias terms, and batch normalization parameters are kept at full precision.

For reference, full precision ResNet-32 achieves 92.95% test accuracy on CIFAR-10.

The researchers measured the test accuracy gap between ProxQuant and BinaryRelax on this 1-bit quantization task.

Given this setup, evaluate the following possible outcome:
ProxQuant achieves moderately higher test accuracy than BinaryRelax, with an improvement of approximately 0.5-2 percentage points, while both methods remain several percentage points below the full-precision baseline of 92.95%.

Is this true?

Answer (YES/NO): NO